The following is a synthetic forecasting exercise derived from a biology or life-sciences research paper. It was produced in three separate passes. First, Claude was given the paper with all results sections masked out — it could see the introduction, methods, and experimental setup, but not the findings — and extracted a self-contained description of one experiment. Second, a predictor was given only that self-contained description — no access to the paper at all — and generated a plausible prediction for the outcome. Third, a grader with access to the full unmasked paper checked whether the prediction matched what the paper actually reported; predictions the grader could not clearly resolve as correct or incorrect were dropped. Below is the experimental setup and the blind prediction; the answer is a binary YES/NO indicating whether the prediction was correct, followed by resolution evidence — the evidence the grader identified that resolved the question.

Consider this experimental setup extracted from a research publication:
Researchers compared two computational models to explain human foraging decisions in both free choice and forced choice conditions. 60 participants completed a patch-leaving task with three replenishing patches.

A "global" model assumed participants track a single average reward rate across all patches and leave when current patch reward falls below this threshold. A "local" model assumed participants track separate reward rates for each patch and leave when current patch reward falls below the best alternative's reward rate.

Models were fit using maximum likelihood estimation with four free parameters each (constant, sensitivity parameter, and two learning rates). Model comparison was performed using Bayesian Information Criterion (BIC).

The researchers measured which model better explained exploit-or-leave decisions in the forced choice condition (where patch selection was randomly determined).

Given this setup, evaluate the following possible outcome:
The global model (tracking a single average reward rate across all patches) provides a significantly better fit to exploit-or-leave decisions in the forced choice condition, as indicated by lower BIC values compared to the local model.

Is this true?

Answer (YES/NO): NO